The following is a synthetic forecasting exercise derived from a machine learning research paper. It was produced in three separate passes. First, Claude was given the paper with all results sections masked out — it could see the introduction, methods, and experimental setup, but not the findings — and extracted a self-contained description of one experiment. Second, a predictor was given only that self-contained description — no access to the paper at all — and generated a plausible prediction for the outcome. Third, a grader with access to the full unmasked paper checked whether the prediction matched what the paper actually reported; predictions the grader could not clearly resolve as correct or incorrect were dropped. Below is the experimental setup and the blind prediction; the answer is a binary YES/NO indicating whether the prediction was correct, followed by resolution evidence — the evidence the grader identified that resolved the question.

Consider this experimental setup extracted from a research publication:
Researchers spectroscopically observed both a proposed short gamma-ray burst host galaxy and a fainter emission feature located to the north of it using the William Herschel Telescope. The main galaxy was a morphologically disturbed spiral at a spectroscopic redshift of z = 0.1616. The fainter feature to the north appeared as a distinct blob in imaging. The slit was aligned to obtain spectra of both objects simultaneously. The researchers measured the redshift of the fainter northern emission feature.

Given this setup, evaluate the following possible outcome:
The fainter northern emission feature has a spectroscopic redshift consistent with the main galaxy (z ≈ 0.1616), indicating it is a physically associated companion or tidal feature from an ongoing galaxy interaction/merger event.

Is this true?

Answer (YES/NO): NO